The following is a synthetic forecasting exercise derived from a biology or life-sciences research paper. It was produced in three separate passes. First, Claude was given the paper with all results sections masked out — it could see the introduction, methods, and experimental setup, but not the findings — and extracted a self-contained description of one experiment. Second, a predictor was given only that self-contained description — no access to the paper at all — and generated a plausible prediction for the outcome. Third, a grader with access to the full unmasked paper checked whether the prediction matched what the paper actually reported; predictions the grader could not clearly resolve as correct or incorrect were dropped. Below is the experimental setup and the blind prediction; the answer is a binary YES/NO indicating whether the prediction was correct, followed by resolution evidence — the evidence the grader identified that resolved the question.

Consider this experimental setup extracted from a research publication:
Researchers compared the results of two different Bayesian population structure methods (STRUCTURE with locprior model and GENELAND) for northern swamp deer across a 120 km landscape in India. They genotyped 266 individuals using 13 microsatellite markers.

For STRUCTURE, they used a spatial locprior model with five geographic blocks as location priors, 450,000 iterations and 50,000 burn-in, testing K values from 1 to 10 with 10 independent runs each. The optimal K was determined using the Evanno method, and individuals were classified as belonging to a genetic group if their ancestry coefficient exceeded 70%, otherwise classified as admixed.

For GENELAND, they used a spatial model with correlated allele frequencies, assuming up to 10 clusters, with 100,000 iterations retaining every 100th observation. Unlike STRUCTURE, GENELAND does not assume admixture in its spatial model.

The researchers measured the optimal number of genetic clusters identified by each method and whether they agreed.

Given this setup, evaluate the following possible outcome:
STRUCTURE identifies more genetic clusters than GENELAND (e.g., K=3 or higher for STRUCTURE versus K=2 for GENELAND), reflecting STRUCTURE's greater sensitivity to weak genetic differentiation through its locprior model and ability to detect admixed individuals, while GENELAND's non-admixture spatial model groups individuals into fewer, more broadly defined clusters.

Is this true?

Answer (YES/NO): YES